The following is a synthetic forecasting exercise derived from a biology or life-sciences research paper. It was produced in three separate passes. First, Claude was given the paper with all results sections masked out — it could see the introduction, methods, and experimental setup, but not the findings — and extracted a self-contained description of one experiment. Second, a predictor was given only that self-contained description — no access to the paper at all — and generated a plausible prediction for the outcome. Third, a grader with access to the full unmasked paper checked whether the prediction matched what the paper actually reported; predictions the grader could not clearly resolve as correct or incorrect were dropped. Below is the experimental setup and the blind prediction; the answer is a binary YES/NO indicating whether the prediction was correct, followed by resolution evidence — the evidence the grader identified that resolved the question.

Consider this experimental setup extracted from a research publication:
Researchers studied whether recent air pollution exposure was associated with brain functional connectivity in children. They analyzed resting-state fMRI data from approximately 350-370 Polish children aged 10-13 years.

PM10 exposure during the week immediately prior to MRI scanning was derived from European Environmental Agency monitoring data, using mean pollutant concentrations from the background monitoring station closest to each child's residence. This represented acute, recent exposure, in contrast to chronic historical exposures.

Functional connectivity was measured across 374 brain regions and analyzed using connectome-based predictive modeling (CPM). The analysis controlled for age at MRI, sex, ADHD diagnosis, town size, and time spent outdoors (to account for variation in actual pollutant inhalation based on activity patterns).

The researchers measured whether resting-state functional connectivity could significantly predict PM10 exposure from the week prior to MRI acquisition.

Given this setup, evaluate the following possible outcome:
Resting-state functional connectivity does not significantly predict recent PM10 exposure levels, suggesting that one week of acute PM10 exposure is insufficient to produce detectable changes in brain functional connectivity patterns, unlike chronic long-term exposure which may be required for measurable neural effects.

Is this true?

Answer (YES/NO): YES